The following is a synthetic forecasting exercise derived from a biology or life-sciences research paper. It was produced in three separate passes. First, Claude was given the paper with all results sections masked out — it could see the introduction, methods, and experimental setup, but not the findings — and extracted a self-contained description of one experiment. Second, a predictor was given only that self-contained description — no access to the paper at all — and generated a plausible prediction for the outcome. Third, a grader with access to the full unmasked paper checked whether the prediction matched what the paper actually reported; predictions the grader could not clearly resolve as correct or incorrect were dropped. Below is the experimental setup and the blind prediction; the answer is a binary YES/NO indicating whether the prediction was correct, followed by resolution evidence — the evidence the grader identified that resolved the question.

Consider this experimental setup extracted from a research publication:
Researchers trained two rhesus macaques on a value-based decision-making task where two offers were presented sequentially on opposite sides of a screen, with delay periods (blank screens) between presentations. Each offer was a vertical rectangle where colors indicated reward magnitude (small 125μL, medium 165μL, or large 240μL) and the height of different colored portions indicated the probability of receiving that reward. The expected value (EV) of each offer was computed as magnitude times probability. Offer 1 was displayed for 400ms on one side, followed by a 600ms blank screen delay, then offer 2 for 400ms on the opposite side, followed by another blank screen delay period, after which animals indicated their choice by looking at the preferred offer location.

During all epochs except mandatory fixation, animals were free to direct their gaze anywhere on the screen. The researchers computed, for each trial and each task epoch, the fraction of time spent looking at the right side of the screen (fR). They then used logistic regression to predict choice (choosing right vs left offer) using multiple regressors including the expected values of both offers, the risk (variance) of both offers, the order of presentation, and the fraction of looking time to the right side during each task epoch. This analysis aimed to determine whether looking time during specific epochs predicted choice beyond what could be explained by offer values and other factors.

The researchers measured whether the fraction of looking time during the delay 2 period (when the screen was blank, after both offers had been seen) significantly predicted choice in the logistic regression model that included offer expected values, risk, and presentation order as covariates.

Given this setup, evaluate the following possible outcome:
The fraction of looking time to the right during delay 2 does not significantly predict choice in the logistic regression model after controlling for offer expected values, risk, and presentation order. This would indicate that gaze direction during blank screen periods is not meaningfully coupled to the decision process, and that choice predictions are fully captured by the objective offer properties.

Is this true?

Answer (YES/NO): NO